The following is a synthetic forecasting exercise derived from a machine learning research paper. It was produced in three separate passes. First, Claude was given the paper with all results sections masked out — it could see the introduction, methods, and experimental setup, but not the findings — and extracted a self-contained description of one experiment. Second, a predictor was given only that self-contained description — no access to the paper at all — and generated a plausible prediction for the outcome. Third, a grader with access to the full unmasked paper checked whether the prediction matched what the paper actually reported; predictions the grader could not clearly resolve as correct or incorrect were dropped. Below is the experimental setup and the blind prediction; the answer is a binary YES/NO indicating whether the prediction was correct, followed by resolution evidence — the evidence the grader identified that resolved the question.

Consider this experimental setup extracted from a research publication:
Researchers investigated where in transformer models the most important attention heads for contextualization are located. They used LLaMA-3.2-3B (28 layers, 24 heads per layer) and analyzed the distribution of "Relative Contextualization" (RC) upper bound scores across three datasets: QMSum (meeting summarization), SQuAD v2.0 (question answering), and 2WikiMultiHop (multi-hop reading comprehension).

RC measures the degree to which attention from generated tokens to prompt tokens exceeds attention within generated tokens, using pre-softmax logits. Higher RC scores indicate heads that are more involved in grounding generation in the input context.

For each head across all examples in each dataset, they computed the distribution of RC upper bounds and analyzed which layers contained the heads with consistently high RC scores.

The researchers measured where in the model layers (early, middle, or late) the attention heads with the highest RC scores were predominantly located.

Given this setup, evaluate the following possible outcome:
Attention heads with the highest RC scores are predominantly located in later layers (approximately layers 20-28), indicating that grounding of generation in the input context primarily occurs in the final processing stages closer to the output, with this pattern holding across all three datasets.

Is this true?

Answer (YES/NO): NO